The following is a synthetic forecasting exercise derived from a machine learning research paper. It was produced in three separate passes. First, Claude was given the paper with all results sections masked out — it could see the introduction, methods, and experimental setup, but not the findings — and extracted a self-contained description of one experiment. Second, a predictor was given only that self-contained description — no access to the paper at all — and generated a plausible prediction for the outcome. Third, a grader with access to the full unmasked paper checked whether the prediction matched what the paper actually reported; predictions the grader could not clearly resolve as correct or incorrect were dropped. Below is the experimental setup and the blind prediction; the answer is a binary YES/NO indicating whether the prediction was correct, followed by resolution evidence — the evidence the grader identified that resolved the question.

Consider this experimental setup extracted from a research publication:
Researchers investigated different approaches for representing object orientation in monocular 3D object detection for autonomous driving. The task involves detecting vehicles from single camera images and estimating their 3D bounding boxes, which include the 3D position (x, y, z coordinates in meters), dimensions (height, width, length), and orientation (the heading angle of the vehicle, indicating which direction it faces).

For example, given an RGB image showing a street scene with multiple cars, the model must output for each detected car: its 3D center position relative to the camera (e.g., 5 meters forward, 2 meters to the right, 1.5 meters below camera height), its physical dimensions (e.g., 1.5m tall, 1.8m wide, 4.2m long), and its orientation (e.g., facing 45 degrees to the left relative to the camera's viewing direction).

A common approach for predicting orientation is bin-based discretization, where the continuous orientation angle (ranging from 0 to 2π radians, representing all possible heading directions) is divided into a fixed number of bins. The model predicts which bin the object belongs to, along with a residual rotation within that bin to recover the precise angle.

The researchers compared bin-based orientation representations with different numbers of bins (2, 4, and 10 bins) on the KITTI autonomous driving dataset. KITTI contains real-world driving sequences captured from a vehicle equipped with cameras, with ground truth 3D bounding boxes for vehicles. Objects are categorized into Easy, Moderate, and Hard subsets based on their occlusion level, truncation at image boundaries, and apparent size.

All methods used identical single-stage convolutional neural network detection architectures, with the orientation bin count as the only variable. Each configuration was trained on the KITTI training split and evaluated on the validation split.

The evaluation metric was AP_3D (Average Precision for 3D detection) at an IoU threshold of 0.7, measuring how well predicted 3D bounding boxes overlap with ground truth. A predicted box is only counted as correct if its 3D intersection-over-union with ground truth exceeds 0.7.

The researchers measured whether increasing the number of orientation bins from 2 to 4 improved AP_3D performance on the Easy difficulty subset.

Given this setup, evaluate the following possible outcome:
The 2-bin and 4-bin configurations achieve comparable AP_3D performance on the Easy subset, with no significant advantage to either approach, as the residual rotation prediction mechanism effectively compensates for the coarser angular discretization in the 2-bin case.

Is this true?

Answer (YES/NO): YES